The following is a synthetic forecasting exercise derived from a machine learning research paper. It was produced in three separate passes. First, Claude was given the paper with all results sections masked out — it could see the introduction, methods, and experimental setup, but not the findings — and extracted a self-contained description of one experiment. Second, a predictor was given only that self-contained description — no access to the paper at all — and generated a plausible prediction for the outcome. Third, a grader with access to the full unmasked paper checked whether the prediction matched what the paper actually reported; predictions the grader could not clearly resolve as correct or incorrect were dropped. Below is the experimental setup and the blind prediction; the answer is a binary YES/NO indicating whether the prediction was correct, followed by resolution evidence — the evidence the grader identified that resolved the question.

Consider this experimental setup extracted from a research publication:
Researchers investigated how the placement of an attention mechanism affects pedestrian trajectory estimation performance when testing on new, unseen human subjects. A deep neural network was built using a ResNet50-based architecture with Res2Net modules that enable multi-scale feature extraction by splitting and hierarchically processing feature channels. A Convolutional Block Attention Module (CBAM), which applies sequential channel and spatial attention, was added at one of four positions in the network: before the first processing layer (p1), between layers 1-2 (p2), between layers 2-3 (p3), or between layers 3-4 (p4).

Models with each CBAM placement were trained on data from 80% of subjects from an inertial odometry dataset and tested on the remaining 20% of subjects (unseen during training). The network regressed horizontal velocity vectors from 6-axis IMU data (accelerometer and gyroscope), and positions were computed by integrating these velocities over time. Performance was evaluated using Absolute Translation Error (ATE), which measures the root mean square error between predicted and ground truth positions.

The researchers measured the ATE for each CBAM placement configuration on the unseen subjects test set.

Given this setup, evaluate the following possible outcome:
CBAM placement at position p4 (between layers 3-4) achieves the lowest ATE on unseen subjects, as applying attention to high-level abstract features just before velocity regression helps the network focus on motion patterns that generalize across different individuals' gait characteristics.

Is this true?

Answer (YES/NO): NO